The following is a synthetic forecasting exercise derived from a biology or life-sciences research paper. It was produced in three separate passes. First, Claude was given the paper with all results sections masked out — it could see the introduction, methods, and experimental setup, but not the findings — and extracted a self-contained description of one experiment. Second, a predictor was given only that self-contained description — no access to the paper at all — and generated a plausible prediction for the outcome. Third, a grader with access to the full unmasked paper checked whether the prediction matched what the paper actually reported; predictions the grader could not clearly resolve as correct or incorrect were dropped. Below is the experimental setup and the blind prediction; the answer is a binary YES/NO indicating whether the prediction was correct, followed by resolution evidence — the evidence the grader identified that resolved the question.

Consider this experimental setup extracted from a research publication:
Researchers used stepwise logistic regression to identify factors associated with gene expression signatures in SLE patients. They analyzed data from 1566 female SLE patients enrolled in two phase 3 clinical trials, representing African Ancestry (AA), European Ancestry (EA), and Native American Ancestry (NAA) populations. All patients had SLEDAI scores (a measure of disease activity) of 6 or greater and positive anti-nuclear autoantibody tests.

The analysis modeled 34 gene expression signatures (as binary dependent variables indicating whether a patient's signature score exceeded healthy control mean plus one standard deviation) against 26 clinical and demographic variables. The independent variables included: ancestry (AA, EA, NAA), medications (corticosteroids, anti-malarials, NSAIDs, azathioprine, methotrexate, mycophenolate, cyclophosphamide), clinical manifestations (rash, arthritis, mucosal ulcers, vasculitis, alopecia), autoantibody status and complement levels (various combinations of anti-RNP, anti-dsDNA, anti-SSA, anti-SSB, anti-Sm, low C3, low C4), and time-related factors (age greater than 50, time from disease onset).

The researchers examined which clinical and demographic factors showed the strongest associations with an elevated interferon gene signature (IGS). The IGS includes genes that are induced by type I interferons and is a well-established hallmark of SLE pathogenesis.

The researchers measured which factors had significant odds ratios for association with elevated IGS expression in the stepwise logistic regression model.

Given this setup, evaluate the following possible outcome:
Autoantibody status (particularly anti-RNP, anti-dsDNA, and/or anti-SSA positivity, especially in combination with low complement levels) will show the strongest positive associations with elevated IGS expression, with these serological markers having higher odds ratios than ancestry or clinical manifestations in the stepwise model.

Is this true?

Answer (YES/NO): YES